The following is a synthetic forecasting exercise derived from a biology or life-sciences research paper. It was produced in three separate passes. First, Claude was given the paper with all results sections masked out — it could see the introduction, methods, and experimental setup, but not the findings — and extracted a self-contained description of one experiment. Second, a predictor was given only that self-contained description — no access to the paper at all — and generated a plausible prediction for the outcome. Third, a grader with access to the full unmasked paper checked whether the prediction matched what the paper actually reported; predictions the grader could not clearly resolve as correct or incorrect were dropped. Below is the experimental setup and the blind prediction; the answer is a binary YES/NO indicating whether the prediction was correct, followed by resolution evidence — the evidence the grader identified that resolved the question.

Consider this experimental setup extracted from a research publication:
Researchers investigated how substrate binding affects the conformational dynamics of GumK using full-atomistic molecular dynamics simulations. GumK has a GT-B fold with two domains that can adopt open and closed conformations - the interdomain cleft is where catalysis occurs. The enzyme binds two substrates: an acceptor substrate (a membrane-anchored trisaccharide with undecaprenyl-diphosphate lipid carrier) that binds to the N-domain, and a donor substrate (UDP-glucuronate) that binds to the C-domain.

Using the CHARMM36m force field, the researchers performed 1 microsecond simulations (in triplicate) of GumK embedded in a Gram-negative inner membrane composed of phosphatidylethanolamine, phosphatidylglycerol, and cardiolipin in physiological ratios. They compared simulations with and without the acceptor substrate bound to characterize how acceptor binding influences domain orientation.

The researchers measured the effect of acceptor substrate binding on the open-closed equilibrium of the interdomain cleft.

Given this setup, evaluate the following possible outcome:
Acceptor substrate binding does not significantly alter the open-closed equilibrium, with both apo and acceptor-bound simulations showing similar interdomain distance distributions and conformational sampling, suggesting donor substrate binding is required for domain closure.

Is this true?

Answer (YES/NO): NO